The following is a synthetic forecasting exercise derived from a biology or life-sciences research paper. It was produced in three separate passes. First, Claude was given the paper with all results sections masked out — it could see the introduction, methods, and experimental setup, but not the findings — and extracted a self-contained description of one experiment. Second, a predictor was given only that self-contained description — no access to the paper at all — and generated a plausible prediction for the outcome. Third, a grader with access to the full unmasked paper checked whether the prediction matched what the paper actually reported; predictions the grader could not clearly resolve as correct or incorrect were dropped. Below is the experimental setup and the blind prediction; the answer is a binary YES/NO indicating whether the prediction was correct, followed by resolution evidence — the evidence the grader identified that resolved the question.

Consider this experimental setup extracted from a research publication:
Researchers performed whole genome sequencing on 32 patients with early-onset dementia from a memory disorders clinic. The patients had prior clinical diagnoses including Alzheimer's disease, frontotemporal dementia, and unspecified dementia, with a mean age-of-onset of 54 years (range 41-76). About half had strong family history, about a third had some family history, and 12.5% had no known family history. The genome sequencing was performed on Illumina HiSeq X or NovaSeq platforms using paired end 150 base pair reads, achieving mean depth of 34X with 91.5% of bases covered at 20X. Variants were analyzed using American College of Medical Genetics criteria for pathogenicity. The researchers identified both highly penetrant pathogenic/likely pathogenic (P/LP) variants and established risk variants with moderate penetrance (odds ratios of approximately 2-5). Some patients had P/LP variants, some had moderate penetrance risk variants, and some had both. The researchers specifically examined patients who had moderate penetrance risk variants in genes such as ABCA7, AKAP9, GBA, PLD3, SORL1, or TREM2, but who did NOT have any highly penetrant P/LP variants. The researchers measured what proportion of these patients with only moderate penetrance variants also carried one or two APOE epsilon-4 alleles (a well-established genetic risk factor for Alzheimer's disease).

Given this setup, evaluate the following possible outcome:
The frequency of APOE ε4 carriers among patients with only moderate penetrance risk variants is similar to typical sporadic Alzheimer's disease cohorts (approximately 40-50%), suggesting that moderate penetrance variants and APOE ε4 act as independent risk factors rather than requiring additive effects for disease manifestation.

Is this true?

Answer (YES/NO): NO